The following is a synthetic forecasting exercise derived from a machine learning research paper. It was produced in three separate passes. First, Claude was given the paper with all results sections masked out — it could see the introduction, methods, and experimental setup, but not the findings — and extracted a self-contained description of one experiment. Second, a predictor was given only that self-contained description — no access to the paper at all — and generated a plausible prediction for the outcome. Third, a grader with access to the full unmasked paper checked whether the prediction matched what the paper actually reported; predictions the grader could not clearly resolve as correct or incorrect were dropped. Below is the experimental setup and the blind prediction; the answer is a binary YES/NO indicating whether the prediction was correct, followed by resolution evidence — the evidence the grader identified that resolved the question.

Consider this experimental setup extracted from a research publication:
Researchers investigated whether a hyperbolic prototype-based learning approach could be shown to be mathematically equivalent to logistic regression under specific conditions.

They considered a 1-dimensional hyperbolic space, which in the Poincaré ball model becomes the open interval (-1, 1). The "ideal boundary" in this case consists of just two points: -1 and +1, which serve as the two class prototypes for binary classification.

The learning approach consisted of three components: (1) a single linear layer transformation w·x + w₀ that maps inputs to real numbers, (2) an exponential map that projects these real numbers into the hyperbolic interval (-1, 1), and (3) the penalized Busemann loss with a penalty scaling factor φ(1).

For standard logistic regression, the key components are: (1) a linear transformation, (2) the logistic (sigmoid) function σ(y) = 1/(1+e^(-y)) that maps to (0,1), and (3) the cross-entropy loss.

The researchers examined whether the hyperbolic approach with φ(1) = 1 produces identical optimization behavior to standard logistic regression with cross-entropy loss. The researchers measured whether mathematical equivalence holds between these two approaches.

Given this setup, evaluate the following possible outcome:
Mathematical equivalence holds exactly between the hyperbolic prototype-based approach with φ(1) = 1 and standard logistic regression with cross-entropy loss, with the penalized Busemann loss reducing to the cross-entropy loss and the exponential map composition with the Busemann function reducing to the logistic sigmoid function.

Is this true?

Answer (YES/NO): YES